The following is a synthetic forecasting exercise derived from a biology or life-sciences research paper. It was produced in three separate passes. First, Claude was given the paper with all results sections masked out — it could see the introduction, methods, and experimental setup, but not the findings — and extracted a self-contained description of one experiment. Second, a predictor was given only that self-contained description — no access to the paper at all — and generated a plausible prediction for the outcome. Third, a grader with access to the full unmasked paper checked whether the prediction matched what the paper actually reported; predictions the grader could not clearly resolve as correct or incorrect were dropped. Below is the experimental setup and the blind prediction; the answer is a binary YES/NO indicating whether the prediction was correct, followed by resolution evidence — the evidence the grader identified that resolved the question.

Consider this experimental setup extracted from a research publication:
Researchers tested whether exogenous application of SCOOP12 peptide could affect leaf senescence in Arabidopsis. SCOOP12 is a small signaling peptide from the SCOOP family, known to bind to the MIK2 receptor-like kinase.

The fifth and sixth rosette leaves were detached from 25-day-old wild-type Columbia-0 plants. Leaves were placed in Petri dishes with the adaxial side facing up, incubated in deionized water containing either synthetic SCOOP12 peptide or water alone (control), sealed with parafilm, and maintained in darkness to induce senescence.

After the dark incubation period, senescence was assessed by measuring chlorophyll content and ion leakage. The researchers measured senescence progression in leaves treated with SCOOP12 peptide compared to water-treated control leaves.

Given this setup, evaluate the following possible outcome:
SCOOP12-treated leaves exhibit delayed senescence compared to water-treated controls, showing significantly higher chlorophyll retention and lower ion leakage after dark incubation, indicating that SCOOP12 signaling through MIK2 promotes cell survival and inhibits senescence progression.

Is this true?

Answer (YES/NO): NO